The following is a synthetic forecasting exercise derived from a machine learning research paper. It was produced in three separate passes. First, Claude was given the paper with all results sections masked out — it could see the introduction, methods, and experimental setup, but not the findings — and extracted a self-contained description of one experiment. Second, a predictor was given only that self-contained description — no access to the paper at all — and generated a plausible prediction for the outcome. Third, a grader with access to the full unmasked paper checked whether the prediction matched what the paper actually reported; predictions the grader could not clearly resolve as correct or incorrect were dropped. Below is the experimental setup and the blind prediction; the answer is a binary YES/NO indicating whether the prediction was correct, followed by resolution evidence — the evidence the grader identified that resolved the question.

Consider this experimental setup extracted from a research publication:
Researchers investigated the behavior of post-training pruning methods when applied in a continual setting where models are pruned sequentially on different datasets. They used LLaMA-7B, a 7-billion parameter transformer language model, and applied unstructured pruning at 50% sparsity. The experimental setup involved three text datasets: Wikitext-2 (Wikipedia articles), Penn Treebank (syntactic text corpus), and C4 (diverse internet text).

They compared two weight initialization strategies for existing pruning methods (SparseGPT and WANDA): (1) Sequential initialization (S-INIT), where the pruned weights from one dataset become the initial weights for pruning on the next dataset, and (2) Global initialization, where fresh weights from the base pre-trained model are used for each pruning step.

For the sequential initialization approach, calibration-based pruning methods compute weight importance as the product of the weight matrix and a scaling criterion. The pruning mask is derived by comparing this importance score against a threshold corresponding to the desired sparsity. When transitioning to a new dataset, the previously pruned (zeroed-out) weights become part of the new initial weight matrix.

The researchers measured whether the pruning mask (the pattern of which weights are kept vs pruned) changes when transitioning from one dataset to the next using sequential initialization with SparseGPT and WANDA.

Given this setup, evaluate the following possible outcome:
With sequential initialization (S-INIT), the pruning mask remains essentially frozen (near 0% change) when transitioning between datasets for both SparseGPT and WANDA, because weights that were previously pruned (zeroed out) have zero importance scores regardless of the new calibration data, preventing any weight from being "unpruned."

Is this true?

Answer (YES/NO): YES